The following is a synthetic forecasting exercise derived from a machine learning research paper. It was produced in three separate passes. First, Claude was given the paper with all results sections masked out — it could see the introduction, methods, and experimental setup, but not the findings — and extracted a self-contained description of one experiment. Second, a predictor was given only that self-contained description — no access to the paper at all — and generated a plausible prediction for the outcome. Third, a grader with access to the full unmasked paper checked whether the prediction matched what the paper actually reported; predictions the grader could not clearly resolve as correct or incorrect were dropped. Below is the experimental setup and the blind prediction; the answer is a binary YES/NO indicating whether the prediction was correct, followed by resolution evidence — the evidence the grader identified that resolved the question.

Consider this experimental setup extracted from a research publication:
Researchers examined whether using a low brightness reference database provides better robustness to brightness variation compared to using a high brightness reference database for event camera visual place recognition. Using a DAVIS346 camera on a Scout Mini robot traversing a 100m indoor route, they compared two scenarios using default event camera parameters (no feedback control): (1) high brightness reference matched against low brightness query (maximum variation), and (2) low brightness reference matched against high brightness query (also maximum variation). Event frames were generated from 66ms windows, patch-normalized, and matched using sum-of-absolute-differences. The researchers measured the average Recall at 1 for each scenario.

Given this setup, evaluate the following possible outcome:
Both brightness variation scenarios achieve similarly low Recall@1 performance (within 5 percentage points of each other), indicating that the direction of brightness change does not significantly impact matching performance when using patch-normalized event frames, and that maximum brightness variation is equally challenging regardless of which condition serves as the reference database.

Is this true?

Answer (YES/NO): NO